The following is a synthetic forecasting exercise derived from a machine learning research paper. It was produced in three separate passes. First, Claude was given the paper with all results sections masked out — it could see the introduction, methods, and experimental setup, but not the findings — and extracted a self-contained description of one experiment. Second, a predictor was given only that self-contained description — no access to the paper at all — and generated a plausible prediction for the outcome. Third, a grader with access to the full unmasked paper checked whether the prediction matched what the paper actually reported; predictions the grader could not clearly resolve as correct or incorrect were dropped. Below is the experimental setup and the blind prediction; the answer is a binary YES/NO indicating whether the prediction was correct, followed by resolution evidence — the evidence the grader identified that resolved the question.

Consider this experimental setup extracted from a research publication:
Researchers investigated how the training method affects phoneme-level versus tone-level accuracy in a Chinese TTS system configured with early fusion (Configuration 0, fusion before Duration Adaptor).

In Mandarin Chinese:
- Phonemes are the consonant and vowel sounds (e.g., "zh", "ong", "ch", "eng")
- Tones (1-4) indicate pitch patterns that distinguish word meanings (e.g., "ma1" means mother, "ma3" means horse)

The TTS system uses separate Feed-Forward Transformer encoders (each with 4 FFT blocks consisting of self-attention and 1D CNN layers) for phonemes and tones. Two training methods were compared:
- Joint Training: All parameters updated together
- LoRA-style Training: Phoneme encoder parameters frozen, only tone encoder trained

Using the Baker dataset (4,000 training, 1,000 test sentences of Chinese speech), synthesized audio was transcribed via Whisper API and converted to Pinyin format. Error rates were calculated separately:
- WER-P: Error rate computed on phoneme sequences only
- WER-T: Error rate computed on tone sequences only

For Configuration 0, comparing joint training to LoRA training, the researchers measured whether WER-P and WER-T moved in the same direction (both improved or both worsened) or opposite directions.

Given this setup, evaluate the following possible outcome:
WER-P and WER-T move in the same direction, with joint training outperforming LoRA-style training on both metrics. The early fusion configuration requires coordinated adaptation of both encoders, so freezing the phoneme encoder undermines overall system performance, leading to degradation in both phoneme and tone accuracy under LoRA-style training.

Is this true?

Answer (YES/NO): NO